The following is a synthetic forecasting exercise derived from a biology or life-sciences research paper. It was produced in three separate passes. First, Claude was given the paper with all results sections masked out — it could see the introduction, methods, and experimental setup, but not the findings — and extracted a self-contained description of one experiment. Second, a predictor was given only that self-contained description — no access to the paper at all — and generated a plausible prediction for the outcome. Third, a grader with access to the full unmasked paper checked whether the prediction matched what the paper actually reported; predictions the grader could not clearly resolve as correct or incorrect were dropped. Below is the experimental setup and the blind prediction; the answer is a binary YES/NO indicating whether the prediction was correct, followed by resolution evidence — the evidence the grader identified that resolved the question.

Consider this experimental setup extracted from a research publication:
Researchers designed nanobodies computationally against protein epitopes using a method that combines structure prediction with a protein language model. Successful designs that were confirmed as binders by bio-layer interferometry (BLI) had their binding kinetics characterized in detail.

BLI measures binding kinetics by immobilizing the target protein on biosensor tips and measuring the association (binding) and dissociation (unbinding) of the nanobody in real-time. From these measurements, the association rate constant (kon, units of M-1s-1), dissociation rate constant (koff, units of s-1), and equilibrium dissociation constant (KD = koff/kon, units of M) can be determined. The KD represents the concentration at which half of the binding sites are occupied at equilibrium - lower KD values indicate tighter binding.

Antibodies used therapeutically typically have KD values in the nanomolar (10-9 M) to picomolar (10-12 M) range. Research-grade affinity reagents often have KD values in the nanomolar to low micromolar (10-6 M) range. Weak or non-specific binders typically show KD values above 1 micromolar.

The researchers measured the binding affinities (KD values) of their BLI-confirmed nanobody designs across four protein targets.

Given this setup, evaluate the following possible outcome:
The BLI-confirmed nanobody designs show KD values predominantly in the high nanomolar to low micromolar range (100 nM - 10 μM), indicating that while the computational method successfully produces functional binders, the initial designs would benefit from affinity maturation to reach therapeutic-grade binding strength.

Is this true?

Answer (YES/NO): YES